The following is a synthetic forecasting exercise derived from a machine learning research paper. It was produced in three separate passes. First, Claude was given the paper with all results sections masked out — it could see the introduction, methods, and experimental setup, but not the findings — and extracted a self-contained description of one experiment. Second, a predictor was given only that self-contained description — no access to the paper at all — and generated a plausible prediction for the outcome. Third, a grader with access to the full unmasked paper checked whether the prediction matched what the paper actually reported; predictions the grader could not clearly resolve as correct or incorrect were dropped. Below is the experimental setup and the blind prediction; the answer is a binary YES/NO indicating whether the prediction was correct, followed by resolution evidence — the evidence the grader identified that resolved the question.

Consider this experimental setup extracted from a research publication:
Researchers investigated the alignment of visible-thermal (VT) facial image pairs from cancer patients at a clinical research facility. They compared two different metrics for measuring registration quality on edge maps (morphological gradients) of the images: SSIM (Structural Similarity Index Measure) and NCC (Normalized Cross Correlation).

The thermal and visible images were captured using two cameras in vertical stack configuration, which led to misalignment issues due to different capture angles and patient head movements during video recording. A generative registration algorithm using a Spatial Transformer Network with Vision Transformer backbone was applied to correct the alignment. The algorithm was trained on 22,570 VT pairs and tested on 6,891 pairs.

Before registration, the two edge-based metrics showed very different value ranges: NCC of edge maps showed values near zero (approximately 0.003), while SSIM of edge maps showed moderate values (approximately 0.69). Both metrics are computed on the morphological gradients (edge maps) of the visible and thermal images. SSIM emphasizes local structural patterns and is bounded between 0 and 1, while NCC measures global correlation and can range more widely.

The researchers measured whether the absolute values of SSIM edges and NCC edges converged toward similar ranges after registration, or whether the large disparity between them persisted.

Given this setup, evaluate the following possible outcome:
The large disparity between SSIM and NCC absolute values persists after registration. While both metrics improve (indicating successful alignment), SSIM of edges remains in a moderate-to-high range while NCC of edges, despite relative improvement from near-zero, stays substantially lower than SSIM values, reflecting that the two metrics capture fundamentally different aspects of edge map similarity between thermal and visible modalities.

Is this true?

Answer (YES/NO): YES